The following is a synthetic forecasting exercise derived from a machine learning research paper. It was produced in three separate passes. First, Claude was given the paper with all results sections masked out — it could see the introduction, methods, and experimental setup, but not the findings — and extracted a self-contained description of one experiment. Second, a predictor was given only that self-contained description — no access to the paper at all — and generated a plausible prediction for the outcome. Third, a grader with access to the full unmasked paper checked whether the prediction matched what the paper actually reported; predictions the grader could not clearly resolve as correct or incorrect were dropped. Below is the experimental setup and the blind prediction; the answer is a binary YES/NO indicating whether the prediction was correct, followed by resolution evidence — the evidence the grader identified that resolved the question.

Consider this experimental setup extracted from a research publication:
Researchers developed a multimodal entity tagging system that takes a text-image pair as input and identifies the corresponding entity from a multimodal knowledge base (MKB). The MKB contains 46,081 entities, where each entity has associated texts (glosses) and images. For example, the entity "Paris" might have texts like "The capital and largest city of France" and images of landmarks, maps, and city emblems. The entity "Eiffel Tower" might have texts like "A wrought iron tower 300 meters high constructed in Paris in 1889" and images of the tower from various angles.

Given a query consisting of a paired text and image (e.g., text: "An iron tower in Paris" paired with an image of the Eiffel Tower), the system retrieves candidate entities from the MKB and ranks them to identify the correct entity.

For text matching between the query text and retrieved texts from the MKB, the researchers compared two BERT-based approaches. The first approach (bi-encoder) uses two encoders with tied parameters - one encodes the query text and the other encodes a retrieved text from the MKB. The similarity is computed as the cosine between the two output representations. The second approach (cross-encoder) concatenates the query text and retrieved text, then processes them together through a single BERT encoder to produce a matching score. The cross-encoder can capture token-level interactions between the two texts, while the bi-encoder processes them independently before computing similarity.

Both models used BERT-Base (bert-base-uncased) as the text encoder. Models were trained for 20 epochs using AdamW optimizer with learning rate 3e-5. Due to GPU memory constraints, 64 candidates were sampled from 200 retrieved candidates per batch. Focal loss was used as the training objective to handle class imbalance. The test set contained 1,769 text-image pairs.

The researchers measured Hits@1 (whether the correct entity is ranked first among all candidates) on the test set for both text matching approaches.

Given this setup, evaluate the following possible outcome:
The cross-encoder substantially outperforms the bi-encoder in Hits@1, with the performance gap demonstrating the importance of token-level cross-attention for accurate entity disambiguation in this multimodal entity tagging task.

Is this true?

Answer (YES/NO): YES